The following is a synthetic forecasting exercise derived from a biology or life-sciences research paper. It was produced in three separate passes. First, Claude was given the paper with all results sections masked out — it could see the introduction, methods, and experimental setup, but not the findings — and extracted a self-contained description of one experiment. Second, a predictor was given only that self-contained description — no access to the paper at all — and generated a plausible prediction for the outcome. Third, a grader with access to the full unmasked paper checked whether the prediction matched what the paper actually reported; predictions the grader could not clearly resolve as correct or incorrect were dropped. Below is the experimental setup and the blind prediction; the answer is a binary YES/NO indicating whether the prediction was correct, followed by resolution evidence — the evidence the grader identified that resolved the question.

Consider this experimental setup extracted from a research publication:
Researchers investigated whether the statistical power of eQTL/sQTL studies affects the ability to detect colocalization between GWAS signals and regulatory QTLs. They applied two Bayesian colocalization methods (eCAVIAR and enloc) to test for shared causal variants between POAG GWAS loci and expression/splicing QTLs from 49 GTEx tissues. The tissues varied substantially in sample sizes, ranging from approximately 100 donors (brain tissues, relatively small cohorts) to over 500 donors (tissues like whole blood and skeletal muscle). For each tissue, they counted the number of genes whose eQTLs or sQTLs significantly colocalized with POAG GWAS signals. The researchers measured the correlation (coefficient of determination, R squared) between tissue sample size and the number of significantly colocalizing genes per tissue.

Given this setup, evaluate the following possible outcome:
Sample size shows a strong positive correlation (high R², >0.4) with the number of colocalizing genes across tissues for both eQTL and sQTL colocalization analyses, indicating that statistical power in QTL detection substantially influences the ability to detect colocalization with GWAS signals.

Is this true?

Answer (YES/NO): YES